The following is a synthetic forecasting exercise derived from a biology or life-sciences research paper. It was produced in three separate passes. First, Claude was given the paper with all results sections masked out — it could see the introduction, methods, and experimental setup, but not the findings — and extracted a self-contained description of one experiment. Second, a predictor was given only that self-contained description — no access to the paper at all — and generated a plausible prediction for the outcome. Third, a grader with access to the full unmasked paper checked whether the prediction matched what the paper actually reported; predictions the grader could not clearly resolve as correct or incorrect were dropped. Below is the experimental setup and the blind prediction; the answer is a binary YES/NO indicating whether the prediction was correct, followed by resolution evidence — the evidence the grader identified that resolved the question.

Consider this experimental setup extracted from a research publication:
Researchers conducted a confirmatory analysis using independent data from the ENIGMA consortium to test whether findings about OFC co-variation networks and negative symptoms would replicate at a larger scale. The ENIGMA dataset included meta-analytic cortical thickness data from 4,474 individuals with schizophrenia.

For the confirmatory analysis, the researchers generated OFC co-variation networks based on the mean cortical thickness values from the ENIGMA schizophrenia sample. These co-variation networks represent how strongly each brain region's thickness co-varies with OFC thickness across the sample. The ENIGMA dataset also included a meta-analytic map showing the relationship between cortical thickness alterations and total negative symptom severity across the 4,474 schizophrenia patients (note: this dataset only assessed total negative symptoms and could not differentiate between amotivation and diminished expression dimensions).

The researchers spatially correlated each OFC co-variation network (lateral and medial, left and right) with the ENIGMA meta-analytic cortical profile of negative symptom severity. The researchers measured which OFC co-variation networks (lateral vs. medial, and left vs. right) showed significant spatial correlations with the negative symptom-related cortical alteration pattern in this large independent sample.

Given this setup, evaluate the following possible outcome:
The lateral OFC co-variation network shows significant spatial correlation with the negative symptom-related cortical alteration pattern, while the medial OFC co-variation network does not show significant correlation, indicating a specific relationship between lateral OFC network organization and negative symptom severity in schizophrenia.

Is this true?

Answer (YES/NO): YES